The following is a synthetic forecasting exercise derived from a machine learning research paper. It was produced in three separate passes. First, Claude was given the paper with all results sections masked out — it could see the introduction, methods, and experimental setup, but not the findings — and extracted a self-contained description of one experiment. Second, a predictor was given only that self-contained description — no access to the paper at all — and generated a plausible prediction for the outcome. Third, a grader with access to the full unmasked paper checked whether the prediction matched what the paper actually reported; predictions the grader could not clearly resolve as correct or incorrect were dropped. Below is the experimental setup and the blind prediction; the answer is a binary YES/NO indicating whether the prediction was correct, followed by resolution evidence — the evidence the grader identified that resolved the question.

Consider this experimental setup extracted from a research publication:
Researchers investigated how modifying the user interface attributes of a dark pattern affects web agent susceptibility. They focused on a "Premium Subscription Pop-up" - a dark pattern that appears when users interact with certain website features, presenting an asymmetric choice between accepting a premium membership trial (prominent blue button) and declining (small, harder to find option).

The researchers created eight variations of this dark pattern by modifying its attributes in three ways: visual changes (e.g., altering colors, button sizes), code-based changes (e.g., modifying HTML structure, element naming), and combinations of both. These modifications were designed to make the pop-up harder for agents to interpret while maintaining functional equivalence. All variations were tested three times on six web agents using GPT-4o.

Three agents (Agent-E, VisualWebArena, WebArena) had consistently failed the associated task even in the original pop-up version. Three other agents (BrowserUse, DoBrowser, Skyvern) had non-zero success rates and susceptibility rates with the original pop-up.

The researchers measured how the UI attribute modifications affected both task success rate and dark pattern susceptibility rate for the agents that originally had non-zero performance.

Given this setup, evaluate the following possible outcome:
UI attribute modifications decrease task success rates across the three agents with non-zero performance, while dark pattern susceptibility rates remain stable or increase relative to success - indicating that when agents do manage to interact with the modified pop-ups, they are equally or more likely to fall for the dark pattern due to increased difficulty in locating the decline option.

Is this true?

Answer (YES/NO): NO